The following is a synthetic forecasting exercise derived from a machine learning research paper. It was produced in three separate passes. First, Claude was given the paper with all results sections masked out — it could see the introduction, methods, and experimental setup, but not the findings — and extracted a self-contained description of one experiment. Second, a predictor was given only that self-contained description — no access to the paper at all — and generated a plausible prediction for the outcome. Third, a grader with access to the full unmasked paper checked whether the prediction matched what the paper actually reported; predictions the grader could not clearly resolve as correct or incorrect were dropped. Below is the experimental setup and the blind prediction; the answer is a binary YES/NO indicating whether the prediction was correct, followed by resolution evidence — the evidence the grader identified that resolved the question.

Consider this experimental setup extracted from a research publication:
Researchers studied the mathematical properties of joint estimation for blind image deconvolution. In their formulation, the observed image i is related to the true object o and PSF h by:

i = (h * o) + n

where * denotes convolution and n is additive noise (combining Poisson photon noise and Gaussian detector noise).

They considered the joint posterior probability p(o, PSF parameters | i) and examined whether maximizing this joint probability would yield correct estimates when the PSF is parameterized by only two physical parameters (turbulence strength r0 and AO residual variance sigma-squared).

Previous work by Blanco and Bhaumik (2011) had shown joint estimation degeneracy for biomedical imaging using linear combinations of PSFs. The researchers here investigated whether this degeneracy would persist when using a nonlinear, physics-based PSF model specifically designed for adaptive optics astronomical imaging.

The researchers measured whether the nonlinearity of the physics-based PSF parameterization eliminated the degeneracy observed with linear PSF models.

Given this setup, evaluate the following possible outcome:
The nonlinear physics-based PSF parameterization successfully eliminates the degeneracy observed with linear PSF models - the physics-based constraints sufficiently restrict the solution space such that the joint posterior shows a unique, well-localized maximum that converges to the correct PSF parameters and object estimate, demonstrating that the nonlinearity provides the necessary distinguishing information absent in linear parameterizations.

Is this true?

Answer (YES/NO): NO